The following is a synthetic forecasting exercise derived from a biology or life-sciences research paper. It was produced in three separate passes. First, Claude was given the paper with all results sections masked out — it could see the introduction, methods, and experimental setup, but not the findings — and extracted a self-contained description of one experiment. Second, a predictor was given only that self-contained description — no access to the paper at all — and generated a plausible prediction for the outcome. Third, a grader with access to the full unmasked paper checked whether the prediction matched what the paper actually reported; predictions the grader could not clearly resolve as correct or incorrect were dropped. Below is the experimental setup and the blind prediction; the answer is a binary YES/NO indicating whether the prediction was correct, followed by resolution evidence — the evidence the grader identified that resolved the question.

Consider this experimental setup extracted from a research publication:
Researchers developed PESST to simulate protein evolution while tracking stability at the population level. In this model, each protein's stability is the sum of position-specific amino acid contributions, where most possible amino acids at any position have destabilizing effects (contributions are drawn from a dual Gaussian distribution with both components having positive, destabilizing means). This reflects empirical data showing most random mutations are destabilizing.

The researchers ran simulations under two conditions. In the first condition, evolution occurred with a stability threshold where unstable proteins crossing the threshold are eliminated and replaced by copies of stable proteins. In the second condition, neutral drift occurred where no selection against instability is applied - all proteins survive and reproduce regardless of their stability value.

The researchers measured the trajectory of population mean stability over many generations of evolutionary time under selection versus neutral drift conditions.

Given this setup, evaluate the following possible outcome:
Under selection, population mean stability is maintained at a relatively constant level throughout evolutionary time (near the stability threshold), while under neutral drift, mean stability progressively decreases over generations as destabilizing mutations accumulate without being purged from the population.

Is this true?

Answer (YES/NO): NO